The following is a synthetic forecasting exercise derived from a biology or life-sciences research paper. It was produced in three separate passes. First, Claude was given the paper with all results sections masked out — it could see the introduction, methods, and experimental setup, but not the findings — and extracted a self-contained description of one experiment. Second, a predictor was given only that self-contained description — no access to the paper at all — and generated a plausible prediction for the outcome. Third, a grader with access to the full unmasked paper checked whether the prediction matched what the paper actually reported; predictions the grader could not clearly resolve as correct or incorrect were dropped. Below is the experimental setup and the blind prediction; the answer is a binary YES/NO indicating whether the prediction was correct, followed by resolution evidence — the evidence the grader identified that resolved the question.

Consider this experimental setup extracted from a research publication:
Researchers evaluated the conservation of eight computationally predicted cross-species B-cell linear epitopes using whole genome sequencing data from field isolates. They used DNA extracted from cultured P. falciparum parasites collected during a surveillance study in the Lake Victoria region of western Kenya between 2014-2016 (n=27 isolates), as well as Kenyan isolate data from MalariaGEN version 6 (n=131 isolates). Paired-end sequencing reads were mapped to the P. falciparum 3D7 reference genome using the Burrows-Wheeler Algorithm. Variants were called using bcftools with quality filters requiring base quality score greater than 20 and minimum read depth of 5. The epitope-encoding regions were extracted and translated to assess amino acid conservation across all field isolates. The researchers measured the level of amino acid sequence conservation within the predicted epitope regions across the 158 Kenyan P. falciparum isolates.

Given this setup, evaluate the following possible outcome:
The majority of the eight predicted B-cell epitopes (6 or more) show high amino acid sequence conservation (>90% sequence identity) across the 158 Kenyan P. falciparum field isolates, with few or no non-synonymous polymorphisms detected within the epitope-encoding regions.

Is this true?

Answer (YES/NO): YES